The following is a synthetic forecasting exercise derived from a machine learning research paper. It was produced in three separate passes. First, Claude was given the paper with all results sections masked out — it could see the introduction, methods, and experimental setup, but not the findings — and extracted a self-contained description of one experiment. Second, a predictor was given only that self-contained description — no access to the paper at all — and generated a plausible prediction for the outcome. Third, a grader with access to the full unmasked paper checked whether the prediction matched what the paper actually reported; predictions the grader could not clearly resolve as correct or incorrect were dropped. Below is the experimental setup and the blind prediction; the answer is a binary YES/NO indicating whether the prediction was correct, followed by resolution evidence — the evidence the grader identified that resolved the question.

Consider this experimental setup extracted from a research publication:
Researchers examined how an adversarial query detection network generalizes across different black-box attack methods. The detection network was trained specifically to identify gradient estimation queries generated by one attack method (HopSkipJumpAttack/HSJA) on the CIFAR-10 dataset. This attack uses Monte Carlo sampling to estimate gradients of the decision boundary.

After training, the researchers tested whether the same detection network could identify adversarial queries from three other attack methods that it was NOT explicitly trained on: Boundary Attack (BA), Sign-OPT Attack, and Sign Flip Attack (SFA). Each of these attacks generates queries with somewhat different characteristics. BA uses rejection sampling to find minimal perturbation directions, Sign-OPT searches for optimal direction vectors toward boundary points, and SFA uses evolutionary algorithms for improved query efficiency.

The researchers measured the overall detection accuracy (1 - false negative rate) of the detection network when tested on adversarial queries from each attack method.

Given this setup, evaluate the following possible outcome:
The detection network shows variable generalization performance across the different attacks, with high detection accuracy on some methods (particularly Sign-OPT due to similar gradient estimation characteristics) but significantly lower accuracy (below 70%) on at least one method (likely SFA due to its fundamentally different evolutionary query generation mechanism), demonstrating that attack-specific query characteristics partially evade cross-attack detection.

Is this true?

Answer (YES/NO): NO